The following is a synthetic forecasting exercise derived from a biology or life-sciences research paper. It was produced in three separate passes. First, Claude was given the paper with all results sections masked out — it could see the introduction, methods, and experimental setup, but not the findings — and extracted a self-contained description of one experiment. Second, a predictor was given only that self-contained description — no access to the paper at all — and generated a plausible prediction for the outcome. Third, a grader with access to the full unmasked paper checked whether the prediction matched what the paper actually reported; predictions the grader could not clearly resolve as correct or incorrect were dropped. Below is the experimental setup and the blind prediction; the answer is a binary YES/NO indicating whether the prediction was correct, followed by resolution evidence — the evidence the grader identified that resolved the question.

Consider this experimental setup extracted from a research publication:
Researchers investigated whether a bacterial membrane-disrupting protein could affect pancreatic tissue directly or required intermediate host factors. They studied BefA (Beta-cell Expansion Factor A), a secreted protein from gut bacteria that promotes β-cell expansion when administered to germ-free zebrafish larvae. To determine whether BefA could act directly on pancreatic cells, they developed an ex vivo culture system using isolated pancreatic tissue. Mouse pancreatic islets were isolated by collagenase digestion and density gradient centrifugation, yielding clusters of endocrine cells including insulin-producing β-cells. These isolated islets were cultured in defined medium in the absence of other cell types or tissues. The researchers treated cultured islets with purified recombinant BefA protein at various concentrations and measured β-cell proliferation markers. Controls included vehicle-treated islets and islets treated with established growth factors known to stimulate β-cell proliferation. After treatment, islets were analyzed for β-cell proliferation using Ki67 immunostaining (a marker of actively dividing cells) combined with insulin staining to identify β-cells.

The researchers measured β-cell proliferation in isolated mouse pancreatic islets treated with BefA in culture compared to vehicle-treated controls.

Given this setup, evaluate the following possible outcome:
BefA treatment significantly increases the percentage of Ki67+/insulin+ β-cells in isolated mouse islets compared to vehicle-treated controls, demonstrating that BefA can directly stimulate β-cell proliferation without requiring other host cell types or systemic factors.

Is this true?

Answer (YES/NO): YES